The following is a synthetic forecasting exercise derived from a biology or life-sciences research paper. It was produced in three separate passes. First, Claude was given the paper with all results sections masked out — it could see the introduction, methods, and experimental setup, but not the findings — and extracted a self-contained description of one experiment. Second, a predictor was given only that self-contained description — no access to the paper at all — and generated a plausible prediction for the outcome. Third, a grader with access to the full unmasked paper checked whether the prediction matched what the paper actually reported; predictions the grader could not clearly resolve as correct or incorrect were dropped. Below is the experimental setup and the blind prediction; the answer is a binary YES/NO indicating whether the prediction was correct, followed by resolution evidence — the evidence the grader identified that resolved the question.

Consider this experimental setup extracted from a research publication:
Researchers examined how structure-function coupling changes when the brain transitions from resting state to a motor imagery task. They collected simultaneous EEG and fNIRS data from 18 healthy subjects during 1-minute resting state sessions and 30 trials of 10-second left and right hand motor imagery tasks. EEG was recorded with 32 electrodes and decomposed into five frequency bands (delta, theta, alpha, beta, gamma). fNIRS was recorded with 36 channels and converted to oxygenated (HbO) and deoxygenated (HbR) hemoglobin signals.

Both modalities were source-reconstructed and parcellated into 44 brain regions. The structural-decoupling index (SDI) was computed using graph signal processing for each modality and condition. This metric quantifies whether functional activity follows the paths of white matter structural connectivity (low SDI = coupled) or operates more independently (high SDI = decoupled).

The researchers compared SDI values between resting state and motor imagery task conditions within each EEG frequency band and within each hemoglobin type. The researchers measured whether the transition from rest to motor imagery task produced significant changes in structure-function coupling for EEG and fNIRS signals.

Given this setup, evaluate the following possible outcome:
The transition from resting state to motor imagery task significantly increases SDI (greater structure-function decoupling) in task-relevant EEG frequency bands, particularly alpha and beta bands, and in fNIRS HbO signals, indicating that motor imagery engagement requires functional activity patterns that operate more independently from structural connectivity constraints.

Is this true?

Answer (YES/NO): NO